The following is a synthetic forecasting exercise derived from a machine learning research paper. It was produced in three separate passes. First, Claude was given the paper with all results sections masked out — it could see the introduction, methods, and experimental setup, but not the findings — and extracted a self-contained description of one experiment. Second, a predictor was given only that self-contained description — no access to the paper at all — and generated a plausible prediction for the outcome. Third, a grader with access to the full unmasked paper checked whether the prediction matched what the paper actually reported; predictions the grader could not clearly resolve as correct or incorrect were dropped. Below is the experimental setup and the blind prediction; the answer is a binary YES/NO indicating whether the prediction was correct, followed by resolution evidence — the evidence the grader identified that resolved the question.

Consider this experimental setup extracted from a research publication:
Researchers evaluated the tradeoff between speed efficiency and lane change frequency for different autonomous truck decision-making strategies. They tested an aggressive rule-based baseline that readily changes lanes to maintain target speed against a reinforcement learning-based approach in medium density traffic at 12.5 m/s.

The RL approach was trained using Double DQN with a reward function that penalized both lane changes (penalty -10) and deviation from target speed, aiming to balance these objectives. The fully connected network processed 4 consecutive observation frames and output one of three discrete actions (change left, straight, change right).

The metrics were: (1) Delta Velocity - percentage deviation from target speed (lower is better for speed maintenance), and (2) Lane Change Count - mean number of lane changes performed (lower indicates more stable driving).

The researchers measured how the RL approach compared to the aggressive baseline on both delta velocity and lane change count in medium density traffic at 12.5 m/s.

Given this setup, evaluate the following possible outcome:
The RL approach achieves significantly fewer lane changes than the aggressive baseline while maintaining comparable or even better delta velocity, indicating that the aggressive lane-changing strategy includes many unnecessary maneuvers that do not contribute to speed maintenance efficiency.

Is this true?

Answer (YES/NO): NO